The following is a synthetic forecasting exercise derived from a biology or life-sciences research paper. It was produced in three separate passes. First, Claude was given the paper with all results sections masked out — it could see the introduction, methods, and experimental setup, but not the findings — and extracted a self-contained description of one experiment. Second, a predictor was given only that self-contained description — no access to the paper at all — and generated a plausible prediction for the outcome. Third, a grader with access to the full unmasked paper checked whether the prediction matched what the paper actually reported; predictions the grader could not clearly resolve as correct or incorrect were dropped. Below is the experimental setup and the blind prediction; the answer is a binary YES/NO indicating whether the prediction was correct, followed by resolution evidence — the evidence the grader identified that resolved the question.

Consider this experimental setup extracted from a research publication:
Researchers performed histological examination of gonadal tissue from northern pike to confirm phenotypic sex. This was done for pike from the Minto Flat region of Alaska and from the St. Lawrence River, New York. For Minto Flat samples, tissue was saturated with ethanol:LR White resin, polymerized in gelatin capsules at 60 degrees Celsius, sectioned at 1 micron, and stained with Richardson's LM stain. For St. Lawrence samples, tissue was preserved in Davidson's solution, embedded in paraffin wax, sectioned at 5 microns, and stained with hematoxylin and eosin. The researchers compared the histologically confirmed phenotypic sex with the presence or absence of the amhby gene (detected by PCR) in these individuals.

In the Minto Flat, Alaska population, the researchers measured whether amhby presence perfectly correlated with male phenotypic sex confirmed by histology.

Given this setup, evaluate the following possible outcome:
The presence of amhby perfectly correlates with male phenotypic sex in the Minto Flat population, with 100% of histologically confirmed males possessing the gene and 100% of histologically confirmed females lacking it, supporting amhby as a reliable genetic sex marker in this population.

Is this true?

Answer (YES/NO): NO